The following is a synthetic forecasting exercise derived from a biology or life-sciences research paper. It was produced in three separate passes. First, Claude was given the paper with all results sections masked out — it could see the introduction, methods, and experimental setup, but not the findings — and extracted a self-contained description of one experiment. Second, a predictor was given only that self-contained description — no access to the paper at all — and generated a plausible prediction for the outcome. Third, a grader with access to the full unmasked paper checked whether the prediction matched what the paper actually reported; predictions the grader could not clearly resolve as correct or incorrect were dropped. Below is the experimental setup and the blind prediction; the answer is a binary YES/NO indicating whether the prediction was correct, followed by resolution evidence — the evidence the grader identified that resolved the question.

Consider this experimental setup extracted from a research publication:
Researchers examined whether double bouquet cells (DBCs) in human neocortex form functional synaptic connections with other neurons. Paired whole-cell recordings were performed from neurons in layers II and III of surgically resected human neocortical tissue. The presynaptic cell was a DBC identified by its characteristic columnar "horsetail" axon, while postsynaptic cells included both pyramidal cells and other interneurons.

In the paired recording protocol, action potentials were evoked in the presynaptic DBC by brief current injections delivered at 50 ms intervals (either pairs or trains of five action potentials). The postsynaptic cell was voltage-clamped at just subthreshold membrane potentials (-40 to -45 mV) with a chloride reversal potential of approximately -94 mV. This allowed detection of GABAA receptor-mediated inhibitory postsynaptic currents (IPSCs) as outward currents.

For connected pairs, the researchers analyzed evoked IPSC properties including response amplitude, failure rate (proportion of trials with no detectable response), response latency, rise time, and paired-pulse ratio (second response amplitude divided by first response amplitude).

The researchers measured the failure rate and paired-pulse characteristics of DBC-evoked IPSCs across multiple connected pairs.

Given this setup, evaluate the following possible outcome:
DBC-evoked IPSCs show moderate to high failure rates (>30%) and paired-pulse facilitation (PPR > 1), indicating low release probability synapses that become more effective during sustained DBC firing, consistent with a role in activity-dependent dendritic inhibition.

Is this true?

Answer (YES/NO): NO